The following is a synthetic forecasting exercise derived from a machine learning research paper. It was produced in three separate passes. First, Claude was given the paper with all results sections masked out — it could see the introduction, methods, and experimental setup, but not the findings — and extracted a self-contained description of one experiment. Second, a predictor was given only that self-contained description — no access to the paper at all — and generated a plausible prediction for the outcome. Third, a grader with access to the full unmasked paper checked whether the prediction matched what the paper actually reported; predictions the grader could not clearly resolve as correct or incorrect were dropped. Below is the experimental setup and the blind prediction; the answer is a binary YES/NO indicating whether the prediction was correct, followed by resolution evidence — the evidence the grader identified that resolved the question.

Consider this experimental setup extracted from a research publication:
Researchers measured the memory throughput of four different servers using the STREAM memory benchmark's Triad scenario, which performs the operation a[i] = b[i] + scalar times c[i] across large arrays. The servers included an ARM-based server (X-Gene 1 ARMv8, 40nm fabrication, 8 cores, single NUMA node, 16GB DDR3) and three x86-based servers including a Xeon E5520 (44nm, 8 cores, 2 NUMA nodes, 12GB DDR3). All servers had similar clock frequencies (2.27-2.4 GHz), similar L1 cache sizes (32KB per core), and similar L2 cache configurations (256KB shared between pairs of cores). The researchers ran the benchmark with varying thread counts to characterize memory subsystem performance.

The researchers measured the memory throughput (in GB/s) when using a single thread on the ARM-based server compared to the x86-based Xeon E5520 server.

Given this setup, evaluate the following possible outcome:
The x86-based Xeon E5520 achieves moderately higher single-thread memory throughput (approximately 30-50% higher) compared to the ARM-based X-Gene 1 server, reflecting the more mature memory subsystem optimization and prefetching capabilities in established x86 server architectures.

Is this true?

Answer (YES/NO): NO